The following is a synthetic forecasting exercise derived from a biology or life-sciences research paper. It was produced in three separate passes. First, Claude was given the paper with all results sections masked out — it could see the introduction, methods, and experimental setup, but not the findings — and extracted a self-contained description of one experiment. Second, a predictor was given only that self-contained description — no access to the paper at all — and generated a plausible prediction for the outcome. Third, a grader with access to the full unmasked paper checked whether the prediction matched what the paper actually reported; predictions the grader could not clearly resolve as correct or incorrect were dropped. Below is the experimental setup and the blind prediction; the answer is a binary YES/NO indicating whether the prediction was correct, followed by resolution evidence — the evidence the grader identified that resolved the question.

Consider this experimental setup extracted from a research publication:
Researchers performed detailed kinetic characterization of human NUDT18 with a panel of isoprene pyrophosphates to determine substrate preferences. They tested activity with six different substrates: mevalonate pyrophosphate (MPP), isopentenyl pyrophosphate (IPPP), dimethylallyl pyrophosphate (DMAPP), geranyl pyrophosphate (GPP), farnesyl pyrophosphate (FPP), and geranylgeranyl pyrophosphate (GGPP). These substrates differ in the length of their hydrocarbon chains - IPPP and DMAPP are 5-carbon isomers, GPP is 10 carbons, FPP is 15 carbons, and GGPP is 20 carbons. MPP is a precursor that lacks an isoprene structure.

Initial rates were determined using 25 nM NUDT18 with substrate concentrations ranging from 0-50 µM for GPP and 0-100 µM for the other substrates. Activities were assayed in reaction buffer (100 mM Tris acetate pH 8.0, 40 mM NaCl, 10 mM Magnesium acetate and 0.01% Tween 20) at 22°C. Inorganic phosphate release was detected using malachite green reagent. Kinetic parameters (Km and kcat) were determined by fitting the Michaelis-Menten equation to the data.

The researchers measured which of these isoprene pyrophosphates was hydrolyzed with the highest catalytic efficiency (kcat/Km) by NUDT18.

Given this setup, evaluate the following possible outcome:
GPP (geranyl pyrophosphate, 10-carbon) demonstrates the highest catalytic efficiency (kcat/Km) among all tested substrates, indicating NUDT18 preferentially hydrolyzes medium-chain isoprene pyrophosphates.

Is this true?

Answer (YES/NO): YES